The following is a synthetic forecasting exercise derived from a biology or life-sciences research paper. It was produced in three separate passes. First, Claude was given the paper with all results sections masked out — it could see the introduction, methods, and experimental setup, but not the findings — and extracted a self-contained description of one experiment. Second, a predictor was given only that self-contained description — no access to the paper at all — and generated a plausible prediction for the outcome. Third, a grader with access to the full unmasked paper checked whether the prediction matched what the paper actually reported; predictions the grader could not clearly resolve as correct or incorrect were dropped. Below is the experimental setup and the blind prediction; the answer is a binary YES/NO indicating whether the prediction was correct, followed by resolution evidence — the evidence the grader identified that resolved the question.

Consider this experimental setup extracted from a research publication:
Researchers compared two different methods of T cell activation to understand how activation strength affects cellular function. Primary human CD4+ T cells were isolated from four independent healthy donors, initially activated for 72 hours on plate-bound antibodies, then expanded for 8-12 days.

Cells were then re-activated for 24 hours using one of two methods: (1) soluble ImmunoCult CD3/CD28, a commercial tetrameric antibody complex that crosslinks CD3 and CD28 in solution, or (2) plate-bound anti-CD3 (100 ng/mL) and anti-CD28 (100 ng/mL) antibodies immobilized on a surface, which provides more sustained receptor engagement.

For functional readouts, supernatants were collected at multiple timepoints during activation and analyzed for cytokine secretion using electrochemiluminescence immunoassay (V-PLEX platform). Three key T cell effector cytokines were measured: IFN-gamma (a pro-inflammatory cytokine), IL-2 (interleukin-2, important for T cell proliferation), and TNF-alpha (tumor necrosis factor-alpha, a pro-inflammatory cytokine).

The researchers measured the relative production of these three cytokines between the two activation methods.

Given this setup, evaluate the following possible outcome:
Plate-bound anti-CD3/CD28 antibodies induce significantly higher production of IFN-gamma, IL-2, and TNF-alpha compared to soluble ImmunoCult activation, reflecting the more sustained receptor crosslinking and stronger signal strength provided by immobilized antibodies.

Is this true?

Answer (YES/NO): YES